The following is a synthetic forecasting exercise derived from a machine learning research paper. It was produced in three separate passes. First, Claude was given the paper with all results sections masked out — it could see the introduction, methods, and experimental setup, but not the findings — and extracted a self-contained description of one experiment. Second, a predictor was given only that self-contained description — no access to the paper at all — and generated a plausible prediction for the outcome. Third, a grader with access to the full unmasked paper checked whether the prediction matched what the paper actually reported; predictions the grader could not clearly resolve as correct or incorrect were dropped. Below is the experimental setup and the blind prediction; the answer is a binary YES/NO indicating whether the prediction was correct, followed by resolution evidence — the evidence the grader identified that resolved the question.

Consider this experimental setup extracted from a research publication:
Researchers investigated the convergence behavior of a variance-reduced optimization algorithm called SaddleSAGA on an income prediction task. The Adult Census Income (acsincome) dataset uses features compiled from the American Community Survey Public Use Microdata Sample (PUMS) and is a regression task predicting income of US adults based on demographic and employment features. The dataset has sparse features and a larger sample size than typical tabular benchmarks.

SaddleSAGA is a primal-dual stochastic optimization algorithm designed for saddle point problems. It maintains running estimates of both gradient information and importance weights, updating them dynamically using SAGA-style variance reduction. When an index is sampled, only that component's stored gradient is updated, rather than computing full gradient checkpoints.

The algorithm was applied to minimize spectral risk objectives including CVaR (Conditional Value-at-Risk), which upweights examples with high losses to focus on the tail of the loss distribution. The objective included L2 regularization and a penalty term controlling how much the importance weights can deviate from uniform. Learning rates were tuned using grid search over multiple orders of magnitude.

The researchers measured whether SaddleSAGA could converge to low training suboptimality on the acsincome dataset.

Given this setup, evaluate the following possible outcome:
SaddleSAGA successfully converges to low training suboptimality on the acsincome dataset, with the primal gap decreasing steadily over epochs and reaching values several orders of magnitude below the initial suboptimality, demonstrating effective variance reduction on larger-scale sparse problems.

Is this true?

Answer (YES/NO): NO